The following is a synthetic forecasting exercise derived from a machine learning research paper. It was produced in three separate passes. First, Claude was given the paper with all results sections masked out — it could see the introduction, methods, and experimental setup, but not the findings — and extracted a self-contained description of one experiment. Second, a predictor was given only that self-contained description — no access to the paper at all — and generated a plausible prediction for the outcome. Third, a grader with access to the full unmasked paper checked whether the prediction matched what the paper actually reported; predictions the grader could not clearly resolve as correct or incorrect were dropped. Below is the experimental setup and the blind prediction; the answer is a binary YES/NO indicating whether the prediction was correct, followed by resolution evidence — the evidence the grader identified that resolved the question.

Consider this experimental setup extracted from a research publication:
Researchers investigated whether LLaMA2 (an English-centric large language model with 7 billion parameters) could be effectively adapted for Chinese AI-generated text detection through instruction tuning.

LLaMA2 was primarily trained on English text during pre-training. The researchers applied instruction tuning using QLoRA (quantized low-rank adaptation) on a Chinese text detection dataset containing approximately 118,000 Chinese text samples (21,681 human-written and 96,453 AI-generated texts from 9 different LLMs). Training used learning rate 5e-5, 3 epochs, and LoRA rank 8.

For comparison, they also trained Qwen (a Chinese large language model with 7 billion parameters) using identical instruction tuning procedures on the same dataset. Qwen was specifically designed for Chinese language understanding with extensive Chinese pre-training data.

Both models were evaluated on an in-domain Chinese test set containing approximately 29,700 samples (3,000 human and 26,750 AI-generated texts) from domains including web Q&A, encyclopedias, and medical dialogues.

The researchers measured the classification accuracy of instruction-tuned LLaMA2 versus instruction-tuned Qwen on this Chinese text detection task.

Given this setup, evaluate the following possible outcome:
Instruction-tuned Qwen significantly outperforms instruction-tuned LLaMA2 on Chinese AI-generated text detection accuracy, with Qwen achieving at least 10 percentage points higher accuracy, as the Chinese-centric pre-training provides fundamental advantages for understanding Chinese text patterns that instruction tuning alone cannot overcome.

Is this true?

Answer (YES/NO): YES